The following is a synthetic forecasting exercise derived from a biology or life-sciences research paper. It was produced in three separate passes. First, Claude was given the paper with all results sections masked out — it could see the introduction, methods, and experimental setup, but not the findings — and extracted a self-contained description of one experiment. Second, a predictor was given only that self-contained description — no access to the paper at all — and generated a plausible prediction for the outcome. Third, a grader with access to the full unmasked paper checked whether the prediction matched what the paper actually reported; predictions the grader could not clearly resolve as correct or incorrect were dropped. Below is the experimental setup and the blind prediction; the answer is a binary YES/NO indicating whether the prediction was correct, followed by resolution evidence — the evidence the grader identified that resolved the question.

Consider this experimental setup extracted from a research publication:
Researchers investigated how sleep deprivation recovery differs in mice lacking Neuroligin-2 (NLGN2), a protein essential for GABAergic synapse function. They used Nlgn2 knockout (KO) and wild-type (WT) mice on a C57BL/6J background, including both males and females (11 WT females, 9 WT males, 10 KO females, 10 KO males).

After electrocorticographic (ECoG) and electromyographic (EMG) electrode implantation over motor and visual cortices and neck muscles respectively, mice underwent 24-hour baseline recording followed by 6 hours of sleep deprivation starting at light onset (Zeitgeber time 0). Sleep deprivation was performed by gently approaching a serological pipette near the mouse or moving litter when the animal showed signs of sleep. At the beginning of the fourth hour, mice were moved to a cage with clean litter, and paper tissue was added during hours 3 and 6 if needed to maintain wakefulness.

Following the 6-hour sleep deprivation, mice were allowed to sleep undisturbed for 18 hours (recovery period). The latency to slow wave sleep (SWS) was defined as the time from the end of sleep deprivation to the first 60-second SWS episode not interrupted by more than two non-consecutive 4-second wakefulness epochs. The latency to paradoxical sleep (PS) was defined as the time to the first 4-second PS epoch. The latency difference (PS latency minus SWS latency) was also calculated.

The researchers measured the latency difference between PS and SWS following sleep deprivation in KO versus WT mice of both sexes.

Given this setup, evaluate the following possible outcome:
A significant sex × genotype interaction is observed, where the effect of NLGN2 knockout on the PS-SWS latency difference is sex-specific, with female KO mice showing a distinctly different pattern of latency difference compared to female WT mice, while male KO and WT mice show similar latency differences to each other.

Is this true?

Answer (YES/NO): NO